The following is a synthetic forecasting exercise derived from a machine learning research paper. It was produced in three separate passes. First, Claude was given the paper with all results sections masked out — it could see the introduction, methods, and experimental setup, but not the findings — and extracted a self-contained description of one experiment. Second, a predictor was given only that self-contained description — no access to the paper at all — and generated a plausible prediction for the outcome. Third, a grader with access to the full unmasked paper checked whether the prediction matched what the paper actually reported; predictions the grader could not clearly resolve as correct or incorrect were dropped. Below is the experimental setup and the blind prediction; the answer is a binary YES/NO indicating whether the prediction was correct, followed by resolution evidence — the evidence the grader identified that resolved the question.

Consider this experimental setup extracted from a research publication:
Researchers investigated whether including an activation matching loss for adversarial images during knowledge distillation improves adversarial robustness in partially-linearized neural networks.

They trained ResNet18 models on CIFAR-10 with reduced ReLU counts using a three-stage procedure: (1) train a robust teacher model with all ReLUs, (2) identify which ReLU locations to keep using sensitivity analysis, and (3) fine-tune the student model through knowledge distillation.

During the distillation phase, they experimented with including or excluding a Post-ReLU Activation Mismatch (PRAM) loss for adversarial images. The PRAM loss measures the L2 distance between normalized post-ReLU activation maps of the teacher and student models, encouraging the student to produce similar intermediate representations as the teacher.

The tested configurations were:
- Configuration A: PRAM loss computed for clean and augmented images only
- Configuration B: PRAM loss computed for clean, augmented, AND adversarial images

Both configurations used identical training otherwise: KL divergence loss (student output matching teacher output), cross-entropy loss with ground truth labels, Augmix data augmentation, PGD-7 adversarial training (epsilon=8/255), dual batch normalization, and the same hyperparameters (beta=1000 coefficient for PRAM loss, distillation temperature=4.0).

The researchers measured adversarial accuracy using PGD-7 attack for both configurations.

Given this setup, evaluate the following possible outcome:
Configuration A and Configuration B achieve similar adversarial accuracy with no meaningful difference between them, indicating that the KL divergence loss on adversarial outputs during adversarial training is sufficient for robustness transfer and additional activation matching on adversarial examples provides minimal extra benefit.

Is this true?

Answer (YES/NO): YES